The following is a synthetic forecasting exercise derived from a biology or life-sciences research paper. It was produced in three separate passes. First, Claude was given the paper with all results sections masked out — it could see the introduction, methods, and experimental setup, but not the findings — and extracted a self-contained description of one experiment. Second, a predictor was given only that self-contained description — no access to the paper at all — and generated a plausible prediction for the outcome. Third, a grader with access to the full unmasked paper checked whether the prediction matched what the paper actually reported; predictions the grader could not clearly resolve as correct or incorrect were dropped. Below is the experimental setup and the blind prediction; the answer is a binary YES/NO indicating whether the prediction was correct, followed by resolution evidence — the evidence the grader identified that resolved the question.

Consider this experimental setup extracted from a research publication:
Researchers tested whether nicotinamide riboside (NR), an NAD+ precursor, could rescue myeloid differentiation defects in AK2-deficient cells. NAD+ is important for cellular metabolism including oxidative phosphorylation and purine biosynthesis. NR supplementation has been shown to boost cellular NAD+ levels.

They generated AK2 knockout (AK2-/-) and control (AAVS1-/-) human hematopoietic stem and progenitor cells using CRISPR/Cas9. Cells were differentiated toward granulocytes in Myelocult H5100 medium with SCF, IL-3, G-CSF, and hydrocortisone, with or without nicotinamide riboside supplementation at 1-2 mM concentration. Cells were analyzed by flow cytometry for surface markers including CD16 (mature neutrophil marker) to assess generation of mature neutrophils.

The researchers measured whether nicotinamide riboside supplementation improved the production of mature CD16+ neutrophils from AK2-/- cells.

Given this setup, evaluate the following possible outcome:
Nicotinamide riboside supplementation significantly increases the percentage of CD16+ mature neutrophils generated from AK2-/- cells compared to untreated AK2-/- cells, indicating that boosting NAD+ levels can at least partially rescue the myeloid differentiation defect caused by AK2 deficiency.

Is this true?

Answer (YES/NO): NO